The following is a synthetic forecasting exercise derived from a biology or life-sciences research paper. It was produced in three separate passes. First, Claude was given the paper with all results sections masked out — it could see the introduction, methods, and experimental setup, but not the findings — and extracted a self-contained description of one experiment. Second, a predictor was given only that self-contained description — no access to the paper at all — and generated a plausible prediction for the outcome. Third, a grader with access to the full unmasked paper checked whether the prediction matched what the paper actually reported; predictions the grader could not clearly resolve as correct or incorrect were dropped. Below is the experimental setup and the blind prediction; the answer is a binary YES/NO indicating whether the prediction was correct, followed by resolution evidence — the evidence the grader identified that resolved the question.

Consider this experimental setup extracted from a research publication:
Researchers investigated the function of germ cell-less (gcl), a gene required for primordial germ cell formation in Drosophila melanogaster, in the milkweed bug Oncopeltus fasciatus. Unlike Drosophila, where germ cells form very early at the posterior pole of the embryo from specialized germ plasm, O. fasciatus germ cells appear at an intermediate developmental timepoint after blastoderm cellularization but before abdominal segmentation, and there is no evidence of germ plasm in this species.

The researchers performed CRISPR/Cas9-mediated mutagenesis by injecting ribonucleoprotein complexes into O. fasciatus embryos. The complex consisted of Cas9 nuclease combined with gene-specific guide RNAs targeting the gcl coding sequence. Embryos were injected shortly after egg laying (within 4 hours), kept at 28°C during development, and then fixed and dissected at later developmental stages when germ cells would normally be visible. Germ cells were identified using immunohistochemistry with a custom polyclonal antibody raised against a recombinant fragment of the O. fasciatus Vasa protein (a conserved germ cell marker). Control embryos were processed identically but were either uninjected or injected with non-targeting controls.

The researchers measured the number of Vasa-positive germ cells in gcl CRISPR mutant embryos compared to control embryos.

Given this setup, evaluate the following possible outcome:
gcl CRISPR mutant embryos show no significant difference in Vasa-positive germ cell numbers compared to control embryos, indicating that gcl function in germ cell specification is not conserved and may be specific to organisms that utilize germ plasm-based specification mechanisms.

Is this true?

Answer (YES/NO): NO